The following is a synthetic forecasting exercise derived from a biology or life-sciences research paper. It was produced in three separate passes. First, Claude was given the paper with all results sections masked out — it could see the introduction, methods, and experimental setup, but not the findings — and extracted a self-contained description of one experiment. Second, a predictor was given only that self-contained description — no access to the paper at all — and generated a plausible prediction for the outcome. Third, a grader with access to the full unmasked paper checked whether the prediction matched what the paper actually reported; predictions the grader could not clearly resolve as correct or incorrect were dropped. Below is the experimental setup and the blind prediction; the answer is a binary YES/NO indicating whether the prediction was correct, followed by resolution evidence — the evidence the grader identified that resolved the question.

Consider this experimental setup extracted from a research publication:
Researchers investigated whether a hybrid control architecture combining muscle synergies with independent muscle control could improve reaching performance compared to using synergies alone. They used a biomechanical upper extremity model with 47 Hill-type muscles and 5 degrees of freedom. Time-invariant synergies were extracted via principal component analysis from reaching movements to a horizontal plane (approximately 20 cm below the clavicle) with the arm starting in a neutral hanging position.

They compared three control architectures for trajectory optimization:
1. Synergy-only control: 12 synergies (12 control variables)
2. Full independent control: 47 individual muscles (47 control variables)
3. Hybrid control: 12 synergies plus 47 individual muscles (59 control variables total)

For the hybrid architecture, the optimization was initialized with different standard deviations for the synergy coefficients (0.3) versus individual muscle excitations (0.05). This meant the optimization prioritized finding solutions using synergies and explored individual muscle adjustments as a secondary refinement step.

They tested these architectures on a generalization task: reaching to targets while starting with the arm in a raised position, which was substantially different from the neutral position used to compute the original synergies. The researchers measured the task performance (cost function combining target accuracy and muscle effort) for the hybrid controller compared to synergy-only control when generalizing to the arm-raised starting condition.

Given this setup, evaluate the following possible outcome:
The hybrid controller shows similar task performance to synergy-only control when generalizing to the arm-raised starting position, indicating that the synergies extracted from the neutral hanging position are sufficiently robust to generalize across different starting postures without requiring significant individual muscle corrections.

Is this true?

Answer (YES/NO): NO